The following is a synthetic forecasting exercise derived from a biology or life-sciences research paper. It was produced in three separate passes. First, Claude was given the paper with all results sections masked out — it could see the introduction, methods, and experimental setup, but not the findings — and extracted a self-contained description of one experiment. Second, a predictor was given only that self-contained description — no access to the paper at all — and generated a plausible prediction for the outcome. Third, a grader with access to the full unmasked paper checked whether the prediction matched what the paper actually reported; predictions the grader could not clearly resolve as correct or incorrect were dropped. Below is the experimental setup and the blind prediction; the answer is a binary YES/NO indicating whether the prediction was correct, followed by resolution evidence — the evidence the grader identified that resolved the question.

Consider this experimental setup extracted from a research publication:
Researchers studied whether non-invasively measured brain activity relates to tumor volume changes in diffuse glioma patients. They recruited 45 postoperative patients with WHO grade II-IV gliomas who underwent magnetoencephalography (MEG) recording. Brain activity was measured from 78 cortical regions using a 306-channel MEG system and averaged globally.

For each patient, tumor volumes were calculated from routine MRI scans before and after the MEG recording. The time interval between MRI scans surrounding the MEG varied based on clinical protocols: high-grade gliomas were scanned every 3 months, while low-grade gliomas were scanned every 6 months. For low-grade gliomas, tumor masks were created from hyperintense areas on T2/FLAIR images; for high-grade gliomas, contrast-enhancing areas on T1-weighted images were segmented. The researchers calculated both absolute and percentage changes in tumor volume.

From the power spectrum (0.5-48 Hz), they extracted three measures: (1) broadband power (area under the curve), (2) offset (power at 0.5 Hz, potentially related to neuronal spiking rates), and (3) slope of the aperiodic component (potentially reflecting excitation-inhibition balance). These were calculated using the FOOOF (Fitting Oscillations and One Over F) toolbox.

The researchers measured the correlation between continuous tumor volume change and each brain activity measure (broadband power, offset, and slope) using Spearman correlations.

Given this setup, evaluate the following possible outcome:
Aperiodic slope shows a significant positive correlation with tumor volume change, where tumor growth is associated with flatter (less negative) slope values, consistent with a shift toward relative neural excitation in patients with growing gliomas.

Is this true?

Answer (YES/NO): NO